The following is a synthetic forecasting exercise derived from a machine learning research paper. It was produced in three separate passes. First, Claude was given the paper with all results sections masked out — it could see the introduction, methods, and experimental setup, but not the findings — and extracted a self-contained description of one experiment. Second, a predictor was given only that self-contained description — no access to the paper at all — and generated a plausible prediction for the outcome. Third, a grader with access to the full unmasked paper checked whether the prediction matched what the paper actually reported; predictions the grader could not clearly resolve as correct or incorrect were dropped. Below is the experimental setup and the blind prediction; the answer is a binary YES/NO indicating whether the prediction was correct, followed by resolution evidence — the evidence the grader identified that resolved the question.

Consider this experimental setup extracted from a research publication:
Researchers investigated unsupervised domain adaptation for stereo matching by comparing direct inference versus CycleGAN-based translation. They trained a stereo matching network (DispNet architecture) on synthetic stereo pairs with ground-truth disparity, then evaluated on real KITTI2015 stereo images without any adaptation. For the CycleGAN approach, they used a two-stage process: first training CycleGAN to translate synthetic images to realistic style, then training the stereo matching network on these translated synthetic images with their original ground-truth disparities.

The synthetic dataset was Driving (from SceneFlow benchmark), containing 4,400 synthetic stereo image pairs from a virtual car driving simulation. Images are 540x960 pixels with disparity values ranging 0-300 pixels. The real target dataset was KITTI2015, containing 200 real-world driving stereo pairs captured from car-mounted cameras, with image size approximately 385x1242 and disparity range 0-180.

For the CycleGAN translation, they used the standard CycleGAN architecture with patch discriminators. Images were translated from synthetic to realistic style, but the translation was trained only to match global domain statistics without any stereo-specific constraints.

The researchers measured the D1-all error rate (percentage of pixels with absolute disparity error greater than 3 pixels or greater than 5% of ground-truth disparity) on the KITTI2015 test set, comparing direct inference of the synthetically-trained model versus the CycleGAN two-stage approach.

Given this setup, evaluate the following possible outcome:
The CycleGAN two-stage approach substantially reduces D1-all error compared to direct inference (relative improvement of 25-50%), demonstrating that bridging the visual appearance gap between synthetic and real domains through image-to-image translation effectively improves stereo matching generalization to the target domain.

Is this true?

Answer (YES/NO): YES